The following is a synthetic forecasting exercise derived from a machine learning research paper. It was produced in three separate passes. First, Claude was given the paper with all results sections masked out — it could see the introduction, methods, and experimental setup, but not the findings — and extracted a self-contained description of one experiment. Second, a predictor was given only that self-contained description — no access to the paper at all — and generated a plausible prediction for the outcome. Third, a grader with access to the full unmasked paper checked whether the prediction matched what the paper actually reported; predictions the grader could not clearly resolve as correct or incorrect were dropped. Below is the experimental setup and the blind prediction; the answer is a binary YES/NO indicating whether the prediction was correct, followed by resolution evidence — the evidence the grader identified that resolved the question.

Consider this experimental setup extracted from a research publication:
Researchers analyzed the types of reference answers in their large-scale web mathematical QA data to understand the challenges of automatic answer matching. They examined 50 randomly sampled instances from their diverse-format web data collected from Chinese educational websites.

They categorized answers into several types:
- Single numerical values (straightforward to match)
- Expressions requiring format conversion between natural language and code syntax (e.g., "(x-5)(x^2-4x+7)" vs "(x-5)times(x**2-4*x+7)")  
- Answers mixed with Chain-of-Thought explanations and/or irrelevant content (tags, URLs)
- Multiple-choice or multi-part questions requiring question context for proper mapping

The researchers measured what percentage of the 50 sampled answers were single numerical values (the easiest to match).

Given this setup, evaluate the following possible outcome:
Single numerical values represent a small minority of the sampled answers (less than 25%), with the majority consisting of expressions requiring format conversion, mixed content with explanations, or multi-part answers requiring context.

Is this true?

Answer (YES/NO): YES